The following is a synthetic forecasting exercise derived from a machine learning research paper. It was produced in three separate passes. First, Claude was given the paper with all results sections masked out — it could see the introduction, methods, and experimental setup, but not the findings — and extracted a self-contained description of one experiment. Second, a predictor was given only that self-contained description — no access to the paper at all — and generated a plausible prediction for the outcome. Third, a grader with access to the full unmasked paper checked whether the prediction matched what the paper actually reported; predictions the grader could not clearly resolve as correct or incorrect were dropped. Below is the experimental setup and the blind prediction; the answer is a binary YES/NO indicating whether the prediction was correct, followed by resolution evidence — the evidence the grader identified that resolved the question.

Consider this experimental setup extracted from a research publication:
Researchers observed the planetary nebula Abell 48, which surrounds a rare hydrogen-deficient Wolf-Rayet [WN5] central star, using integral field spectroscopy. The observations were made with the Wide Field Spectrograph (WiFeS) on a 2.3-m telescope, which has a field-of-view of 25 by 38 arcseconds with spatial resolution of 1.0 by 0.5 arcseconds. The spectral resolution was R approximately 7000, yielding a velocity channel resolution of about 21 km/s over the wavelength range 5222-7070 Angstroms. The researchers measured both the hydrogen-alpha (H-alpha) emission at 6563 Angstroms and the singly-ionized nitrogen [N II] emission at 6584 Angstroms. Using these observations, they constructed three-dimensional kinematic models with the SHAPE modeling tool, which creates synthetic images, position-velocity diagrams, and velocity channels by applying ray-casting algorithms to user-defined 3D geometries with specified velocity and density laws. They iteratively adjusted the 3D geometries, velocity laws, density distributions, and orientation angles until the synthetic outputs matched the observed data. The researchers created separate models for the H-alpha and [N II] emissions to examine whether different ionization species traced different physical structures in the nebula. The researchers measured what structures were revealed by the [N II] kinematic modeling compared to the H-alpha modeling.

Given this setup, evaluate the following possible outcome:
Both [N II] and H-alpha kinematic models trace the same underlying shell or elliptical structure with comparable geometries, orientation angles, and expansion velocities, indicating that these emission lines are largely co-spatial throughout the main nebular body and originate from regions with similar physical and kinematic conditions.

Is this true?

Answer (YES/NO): NO